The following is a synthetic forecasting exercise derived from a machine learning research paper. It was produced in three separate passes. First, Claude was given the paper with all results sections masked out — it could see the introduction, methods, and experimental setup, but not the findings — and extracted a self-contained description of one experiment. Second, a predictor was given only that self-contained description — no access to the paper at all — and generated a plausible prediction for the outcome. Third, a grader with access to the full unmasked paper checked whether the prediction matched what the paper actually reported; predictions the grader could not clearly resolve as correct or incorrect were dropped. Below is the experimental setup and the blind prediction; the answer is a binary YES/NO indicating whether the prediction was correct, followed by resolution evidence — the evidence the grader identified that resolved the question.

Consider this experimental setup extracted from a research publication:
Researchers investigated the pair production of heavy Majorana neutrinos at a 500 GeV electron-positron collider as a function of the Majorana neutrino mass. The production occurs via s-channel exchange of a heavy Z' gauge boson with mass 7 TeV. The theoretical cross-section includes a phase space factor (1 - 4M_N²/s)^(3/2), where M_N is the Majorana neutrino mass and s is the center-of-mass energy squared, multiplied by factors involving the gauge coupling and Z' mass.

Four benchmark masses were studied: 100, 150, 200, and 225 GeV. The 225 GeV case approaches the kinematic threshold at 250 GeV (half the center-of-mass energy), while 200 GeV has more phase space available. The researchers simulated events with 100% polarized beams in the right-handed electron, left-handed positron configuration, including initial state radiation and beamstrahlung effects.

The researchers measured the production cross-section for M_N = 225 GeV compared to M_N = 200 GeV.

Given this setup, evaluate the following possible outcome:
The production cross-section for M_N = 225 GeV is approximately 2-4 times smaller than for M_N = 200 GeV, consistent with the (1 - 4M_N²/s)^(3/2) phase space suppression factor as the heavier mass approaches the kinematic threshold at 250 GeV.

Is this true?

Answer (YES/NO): NO